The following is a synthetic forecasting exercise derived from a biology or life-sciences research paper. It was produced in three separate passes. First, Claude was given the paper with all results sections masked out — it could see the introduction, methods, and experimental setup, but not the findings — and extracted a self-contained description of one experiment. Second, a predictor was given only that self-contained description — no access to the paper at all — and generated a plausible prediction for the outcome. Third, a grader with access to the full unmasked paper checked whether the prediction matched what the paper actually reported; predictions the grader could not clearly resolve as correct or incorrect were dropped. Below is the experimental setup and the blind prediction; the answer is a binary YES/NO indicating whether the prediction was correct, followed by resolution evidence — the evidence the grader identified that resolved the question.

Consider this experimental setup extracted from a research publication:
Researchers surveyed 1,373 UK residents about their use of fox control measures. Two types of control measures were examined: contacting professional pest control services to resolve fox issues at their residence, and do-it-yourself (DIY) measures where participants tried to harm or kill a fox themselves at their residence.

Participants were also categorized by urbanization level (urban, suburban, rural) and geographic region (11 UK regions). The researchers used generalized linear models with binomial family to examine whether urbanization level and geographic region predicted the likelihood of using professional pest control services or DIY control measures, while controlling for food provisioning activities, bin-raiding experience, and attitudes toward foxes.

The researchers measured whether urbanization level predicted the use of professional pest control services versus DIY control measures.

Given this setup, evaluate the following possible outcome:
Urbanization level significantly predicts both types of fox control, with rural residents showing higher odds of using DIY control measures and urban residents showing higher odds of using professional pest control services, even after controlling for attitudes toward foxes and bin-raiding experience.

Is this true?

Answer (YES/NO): NO